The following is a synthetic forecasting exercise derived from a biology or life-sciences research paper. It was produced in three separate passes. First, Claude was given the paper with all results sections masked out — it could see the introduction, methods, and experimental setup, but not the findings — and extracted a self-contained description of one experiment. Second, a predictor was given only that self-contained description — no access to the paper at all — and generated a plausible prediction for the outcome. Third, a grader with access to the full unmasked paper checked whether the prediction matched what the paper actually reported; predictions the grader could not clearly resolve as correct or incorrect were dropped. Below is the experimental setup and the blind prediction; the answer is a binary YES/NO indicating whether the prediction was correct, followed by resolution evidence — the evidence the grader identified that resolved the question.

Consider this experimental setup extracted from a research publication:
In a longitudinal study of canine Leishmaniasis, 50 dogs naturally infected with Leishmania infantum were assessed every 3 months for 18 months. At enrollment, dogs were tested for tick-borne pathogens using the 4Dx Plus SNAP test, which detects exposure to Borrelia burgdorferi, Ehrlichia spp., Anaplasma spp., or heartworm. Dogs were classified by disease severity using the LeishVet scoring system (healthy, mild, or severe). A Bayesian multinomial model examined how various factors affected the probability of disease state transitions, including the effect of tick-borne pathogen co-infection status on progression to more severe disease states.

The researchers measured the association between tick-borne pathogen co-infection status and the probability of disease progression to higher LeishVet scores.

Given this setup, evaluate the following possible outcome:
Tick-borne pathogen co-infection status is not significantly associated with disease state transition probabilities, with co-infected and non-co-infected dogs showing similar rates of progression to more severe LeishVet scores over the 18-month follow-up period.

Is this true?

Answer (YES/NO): NO